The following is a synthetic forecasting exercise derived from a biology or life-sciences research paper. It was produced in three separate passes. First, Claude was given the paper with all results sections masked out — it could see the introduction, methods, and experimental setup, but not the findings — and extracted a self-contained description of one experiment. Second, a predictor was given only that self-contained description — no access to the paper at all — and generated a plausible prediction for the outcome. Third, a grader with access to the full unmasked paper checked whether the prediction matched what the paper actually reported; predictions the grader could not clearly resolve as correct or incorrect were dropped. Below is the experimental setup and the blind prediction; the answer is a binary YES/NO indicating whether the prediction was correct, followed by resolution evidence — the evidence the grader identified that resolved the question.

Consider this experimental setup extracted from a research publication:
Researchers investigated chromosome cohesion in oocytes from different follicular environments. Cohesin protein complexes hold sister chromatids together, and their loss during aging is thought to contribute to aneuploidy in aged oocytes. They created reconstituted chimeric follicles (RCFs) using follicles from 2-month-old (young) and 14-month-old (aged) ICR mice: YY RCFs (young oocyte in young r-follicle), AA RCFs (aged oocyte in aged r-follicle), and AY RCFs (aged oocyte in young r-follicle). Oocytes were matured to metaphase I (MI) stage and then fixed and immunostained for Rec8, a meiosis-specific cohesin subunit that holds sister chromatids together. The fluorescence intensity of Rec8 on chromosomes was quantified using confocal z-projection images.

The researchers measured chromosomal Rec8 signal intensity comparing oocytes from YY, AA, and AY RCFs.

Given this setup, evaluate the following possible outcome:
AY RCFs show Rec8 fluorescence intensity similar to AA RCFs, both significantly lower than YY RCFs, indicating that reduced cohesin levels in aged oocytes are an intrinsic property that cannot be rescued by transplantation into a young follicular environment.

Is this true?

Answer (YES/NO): NO